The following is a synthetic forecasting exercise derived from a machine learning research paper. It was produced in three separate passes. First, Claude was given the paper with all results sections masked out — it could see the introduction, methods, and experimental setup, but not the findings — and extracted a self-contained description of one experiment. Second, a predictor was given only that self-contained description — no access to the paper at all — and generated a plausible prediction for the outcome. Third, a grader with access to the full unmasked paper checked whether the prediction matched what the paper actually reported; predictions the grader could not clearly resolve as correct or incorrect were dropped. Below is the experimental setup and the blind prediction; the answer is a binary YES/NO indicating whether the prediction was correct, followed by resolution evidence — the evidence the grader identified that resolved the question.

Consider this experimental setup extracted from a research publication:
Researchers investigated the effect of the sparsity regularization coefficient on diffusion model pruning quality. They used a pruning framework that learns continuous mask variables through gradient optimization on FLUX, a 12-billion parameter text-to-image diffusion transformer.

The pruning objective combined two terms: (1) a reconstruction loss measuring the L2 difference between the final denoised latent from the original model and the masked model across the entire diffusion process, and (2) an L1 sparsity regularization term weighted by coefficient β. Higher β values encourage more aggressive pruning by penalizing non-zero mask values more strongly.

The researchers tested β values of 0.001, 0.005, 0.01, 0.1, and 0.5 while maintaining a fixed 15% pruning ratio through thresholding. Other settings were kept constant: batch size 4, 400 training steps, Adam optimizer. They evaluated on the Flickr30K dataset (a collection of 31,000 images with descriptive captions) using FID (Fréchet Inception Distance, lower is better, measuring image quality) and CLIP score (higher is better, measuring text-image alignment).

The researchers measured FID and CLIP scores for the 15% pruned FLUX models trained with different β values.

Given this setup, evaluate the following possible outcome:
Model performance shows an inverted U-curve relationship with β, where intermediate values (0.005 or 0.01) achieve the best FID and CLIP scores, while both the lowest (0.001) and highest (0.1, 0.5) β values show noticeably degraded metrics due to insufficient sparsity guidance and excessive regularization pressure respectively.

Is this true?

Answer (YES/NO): NO